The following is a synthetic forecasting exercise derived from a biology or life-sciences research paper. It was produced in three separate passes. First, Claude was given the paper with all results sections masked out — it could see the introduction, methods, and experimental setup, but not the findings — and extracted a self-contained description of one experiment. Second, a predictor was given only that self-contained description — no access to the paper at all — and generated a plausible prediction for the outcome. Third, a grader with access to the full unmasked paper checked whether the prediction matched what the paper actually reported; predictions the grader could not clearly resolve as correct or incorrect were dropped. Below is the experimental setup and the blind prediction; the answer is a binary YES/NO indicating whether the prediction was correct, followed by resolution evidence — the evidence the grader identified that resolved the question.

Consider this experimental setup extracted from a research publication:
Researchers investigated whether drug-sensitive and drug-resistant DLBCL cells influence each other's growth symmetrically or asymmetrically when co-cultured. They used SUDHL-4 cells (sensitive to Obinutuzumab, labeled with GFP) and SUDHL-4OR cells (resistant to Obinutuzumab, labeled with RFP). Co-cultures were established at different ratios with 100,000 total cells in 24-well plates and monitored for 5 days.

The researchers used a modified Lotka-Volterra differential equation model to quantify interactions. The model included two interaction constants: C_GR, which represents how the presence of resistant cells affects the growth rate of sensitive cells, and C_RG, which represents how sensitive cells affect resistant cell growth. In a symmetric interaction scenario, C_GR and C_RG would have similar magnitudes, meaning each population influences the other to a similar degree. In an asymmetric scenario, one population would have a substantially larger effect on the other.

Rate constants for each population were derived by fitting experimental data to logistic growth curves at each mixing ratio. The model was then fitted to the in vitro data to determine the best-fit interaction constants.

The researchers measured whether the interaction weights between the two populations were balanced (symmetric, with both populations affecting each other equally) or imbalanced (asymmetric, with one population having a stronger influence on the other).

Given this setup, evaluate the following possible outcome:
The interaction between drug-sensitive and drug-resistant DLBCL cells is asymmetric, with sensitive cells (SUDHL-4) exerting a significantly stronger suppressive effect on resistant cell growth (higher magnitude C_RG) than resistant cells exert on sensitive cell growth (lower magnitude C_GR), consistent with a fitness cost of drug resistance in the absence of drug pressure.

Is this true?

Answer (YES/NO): NO